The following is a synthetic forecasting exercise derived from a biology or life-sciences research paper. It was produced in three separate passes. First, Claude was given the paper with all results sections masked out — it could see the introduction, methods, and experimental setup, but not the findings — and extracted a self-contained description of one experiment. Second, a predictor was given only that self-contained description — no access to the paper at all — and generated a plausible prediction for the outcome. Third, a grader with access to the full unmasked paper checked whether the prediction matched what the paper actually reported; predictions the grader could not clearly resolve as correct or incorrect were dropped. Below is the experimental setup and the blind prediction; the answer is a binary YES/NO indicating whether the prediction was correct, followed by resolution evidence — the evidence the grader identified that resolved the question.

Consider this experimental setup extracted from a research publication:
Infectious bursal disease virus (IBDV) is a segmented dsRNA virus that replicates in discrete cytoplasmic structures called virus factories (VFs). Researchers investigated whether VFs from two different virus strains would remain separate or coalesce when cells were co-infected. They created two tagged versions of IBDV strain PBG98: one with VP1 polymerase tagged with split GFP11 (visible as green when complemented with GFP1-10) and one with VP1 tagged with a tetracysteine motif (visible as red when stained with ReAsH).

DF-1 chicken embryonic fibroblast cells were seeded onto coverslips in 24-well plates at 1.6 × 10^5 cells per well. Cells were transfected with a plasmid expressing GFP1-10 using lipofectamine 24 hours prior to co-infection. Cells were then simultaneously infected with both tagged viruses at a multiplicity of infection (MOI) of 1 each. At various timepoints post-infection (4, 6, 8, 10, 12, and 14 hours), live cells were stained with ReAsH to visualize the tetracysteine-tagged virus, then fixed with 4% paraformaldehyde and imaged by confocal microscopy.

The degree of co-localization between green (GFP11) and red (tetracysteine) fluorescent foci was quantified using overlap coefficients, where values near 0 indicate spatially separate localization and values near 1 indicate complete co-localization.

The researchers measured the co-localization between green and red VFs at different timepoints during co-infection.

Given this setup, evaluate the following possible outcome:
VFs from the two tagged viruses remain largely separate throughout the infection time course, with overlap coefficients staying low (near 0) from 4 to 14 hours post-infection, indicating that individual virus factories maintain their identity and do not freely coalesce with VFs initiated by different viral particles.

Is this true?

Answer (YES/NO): NO